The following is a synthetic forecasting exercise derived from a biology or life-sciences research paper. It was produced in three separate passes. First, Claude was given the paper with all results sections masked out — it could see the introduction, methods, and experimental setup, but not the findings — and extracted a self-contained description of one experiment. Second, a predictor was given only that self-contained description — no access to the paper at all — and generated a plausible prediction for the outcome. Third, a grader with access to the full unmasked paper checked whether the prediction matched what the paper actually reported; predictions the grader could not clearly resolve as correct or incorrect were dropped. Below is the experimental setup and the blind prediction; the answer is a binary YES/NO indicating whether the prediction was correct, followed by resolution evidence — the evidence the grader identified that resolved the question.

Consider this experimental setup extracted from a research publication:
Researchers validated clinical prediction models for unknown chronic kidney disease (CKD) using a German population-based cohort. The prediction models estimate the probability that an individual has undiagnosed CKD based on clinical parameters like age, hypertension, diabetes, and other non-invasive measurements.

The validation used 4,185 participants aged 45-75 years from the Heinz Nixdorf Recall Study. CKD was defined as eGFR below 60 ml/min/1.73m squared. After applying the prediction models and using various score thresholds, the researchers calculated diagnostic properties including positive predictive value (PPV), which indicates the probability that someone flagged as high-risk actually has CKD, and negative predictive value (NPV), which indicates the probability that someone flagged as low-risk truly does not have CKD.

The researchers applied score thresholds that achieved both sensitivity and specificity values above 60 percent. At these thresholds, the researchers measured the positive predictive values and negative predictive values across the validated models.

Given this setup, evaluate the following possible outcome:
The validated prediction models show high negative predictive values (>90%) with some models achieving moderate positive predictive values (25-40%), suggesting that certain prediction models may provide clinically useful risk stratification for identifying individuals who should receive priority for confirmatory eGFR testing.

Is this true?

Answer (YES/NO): NO